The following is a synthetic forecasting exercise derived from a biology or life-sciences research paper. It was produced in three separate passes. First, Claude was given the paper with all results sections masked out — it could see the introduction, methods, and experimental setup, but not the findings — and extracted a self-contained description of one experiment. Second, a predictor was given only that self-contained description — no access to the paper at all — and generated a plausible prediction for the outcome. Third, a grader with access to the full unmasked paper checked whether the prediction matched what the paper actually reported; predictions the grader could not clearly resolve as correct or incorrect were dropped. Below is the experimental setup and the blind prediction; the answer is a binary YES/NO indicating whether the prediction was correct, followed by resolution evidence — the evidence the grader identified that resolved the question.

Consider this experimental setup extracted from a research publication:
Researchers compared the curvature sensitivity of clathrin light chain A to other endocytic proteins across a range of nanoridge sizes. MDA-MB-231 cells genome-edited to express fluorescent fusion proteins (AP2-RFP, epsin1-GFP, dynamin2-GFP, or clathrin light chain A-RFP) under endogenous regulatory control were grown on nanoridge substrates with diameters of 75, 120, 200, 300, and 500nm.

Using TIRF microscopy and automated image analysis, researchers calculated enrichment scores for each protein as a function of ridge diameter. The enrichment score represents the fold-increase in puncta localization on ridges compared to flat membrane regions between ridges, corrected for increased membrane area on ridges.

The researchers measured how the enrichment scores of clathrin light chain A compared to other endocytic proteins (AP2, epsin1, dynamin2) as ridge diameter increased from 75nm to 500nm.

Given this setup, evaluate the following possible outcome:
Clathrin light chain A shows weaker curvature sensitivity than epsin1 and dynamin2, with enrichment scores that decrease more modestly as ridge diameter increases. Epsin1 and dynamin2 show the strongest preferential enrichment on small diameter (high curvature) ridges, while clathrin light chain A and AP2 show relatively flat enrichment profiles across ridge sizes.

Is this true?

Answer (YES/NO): NO